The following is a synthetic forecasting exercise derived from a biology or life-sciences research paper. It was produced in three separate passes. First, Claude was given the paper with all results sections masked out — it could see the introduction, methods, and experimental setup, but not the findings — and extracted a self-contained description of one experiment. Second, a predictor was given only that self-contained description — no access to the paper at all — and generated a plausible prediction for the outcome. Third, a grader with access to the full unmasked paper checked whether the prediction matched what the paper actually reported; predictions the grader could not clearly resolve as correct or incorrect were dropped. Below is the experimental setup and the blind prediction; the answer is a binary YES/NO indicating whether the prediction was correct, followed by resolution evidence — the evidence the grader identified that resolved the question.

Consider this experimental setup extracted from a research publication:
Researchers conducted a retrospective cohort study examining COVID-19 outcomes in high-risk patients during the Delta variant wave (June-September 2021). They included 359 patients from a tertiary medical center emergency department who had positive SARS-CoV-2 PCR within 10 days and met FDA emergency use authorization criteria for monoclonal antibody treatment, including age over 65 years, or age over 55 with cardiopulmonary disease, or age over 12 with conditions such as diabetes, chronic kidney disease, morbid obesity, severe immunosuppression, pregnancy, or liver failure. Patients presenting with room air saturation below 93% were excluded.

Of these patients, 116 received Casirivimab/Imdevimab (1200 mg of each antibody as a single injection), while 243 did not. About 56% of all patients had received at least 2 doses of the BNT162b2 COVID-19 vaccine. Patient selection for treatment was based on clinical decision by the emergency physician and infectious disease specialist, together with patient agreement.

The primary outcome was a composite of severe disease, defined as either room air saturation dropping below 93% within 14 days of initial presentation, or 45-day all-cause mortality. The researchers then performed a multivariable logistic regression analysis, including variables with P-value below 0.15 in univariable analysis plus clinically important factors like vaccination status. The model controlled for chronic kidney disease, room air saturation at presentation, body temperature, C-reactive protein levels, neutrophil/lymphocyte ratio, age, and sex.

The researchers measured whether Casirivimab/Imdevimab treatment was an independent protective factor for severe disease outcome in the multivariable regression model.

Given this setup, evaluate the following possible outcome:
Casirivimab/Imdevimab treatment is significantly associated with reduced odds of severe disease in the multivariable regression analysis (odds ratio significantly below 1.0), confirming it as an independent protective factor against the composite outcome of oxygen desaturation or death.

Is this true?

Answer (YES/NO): NO